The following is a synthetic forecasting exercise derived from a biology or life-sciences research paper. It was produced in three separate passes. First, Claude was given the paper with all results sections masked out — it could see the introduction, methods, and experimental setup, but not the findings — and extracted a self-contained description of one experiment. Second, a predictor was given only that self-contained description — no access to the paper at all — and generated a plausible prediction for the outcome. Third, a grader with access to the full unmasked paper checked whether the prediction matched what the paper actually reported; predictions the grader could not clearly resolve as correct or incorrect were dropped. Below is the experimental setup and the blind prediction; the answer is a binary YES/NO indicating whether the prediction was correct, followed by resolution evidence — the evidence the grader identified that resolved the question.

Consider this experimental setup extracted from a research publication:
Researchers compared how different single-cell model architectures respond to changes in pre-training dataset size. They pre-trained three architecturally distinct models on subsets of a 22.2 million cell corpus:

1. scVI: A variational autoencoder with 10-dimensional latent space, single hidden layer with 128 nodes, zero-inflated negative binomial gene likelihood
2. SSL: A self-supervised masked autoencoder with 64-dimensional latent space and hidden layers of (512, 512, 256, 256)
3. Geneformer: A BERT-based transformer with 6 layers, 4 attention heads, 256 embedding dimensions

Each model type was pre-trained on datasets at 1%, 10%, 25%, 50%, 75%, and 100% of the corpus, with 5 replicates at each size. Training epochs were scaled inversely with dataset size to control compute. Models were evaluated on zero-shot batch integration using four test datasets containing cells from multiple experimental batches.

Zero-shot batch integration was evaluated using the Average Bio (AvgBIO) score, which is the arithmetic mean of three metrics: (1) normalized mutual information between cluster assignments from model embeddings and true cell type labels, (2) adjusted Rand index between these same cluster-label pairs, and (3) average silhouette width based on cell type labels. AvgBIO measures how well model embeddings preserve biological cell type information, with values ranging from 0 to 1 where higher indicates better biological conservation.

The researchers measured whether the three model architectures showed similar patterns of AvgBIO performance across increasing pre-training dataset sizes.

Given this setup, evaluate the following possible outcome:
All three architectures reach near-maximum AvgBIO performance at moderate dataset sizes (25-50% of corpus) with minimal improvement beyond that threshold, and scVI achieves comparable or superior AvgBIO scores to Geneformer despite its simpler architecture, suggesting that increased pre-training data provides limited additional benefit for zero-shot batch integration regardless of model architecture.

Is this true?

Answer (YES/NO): NO